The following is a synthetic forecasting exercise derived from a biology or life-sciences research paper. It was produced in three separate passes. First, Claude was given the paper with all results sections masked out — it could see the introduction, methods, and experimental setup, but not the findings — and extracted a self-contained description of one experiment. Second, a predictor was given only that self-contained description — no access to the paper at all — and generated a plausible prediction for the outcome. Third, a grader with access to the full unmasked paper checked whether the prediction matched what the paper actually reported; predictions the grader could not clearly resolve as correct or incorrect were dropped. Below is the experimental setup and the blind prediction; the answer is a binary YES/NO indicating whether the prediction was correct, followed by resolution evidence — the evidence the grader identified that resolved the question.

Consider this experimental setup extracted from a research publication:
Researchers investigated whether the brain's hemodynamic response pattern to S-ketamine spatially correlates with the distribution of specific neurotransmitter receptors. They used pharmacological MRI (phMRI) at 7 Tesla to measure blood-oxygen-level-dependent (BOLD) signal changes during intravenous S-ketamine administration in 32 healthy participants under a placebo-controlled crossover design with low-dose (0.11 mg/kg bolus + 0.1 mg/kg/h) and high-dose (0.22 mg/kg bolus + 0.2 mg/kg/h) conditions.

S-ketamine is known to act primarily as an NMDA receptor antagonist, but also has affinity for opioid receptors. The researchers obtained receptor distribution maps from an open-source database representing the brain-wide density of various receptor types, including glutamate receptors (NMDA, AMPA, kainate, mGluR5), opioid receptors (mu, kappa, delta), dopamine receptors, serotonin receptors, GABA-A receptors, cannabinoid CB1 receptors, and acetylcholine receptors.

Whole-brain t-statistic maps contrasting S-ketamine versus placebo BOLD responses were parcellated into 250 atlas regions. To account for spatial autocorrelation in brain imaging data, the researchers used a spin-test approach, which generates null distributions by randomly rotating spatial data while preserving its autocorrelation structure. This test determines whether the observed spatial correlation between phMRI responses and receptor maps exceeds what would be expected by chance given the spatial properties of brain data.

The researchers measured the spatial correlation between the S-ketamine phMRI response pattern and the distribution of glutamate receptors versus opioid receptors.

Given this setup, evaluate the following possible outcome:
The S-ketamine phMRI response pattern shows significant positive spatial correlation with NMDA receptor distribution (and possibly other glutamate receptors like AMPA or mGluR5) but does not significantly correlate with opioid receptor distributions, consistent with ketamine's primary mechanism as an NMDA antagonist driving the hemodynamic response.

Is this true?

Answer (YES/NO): NO